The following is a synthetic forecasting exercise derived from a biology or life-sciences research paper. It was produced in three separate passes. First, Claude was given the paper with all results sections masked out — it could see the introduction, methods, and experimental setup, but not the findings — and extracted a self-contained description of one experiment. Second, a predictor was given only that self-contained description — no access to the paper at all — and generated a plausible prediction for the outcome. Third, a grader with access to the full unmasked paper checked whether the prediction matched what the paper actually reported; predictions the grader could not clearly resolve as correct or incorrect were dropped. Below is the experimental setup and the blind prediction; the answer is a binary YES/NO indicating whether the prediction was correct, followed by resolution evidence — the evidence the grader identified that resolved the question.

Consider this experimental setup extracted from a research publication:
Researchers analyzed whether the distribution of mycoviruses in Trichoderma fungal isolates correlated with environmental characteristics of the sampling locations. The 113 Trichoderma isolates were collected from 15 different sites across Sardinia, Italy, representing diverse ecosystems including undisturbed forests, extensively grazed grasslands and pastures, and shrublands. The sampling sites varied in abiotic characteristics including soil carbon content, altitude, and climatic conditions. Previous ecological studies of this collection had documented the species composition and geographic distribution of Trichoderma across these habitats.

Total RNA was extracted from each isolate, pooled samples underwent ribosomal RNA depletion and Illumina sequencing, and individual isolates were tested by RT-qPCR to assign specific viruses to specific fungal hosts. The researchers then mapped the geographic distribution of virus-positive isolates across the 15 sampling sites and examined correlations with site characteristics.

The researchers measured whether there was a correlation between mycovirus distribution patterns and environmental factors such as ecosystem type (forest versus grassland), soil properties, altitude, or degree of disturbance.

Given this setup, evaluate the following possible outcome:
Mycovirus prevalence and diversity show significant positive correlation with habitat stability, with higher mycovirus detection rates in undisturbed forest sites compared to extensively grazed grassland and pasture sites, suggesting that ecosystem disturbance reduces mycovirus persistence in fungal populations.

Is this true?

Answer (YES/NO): NO